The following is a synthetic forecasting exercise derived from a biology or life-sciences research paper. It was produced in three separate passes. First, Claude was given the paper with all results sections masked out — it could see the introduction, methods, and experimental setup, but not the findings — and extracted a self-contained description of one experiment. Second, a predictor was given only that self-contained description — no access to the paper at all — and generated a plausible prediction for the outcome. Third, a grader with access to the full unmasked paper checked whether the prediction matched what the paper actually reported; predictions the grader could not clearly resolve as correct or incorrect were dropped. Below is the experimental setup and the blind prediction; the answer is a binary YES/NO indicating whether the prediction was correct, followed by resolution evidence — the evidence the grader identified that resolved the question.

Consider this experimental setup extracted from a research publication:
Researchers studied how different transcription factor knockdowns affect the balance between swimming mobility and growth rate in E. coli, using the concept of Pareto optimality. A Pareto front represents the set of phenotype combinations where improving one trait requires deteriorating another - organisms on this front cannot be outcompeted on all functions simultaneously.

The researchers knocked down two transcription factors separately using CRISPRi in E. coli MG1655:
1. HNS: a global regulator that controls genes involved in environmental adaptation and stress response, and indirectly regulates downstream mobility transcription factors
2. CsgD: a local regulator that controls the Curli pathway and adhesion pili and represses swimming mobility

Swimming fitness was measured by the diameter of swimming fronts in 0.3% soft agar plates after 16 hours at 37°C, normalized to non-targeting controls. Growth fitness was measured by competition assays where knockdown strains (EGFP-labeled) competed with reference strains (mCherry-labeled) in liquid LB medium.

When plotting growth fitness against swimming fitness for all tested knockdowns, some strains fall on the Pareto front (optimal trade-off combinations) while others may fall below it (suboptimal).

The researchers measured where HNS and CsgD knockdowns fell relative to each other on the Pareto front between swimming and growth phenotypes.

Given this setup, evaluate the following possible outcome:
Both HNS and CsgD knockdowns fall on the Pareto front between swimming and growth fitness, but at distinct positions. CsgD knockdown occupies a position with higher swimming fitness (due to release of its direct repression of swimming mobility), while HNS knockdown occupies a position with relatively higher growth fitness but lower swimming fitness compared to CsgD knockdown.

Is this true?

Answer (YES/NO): YES